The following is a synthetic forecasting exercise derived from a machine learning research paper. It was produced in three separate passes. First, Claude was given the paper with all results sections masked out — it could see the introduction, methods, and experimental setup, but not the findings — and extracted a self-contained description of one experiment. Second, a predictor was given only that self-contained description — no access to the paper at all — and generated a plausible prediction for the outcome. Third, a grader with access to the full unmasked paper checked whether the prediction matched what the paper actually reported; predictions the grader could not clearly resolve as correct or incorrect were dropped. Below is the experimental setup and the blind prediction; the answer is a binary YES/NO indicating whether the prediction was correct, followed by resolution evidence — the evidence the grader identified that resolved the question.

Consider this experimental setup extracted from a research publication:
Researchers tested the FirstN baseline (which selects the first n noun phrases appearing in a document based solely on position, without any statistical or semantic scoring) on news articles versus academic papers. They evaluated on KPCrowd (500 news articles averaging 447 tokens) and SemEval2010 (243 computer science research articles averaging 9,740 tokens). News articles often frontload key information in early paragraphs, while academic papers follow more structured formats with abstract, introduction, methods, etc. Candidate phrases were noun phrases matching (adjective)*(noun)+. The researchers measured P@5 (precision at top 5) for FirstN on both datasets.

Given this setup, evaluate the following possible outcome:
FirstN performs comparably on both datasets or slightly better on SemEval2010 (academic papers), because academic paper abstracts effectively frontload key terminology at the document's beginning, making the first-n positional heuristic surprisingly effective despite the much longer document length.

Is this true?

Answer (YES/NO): NO